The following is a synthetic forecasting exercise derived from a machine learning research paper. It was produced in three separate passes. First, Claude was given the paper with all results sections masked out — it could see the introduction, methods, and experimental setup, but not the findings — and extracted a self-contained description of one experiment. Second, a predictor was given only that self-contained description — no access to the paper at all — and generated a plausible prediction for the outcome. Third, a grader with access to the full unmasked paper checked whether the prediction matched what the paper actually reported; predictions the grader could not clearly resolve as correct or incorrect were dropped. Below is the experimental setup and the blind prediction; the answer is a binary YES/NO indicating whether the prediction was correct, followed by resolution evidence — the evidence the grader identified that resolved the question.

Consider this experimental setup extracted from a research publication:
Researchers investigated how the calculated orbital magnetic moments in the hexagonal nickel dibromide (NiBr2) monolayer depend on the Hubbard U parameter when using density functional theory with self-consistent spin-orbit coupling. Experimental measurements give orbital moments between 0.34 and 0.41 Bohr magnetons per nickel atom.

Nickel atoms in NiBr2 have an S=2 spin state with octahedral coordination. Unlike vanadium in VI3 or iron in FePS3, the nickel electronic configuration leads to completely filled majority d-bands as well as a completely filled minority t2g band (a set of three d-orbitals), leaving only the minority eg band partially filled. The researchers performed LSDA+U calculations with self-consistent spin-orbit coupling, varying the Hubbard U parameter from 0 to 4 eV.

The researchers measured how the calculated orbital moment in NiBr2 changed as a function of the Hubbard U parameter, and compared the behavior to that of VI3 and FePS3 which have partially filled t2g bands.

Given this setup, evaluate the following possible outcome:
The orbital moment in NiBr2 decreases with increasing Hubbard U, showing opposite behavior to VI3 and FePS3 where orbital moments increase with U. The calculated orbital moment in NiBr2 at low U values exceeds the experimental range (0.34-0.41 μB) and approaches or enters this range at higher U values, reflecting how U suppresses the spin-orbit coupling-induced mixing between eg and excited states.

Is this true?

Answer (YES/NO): NO